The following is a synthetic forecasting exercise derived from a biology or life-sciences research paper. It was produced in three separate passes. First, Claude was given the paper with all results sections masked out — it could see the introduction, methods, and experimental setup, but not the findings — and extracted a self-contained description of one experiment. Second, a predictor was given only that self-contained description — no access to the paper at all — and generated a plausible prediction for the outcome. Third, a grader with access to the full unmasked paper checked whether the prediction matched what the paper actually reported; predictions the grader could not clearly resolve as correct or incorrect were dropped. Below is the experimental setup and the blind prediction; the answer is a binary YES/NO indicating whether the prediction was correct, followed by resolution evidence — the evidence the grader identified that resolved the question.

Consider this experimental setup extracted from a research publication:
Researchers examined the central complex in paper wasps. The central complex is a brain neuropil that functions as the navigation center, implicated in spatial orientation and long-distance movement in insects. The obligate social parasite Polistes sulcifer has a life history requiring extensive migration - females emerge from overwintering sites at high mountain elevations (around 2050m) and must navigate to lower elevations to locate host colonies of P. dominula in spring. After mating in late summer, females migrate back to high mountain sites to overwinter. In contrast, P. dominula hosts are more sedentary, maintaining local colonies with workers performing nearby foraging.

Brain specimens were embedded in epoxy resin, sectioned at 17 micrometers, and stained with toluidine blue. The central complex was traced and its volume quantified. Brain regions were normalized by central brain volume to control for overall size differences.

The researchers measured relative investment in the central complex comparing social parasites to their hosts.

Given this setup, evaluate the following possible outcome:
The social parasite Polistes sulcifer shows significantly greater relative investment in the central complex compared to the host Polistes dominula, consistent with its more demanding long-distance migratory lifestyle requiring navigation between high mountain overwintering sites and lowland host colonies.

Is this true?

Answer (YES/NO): YES